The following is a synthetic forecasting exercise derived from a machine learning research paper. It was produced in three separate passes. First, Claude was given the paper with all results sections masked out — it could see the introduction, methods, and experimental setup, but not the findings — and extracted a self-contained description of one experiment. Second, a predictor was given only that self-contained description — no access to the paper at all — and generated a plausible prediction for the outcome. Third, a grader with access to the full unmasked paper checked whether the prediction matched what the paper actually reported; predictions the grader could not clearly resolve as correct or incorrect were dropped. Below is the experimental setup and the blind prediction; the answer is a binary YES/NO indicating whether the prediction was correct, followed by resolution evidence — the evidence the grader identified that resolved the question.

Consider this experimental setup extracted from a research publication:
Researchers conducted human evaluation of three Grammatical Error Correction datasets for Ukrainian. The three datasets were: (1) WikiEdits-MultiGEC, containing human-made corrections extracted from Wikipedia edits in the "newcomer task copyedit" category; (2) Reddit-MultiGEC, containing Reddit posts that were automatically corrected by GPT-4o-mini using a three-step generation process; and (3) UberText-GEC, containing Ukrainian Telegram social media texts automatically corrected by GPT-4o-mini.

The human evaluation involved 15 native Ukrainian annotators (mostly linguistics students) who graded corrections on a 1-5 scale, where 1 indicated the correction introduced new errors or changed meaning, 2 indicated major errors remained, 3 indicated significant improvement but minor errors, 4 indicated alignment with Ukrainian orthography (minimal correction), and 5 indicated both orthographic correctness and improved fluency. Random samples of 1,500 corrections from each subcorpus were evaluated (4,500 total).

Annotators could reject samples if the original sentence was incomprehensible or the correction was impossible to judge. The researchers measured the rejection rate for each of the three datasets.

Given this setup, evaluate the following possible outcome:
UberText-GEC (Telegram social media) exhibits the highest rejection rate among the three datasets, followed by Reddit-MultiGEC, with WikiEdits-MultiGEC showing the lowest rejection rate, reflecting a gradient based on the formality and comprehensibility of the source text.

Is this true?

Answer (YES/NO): NO